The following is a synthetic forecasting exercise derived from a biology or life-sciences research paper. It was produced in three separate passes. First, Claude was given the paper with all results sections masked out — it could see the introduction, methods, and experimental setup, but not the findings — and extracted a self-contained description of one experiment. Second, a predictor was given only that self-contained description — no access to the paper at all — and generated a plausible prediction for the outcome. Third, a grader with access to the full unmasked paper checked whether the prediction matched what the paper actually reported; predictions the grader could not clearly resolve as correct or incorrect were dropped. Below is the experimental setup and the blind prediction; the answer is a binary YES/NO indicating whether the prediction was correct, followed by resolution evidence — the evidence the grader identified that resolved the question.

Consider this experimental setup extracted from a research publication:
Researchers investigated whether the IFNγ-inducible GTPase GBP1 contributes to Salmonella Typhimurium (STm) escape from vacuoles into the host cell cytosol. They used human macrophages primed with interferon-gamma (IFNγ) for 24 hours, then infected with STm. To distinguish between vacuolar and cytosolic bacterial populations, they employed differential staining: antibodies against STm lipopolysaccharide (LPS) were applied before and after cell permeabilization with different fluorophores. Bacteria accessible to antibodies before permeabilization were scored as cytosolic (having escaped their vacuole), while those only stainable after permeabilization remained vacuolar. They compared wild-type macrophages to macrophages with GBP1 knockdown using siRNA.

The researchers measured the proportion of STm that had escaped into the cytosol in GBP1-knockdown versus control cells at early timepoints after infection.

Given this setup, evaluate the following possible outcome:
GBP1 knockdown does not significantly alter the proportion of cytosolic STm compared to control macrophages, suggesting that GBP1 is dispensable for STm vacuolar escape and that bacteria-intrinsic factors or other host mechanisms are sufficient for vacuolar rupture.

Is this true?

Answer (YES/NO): YES